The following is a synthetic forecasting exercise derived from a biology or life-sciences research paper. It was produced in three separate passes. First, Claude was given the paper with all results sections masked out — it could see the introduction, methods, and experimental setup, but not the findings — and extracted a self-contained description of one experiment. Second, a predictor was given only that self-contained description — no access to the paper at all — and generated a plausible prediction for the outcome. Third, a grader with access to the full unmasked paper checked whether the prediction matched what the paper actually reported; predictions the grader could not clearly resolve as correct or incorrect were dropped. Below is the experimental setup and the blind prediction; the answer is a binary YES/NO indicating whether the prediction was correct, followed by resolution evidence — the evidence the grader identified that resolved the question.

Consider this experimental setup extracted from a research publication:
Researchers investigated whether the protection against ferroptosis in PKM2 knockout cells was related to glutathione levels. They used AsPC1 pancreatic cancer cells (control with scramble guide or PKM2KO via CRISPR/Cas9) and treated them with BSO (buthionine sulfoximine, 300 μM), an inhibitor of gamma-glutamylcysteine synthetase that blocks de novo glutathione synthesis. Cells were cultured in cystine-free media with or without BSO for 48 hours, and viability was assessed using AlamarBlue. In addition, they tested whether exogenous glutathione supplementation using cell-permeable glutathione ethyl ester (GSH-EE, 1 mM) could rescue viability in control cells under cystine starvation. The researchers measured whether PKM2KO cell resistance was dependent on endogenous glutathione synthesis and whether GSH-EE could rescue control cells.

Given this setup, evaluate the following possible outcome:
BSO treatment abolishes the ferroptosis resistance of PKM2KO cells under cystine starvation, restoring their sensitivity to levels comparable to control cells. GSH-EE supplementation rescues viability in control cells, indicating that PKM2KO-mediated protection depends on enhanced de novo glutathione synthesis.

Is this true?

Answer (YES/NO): NO